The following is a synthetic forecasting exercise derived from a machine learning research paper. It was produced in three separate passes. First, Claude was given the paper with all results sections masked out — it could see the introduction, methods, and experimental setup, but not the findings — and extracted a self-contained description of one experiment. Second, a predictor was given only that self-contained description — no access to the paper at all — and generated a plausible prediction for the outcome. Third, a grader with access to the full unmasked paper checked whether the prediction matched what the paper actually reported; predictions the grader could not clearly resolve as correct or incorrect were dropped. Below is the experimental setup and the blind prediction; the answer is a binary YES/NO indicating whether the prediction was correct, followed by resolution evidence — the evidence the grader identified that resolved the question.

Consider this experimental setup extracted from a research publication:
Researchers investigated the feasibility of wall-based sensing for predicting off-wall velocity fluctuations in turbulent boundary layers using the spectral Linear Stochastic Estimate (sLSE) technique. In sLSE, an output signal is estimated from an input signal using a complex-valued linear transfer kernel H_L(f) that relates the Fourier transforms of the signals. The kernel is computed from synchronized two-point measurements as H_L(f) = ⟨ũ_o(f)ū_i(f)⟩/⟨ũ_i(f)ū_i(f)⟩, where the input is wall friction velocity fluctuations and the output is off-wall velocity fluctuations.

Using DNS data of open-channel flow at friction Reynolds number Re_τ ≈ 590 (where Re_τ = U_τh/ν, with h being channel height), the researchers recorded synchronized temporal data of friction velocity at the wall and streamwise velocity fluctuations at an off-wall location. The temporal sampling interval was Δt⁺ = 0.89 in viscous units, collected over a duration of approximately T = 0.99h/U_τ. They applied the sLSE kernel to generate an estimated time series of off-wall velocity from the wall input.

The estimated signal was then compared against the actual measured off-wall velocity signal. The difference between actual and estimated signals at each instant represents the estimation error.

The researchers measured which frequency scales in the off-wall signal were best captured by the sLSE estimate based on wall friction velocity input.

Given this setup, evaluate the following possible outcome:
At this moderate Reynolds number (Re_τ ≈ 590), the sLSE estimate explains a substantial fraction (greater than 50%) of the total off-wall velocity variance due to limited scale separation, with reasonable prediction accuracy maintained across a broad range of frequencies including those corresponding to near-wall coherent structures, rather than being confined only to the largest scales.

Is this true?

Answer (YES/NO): NO